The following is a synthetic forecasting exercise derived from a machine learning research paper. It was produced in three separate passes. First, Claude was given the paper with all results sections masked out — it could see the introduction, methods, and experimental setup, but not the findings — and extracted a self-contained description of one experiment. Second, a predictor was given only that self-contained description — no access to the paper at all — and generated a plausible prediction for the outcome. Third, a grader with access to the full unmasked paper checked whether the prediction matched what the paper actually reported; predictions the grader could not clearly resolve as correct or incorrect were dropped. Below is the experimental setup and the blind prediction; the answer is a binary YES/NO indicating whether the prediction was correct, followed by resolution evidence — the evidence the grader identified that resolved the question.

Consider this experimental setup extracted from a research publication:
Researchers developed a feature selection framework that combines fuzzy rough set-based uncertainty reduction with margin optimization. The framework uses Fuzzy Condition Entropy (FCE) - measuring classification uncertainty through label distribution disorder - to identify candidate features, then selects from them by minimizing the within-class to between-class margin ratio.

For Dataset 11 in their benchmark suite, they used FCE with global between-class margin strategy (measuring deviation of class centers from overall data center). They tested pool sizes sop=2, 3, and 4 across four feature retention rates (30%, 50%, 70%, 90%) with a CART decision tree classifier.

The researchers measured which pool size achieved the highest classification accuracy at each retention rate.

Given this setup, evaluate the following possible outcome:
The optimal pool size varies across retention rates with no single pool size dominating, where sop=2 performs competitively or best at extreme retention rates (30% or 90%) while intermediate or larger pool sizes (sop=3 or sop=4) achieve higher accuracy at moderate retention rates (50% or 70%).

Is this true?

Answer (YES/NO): NO